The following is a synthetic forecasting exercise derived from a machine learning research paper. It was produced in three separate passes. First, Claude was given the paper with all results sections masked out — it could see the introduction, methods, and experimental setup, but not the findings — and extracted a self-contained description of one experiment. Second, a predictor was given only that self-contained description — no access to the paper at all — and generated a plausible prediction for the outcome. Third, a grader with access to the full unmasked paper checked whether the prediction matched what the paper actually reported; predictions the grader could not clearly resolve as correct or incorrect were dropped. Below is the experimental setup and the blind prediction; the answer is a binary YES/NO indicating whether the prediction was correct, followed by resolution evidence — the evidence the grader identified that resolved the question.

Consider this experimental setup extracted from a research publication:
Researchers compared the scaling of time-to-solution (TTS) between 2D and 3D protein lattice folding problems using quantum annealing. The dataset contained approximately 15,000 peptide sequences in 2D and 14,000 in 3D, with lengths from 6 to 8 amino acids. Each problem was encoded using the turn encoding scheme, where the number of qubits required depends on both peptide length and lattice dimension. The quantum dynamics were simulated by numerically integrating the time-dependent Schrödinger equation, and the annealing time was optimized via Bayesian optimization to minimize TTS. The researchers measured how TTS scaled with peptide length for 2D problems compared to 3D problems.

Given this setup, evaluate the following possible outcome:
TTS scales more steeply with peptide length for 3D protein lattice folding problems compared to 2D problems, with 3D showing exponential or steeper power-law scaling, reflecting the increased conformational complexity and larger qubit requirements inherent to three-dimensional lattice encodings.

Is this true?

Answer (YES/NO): YES